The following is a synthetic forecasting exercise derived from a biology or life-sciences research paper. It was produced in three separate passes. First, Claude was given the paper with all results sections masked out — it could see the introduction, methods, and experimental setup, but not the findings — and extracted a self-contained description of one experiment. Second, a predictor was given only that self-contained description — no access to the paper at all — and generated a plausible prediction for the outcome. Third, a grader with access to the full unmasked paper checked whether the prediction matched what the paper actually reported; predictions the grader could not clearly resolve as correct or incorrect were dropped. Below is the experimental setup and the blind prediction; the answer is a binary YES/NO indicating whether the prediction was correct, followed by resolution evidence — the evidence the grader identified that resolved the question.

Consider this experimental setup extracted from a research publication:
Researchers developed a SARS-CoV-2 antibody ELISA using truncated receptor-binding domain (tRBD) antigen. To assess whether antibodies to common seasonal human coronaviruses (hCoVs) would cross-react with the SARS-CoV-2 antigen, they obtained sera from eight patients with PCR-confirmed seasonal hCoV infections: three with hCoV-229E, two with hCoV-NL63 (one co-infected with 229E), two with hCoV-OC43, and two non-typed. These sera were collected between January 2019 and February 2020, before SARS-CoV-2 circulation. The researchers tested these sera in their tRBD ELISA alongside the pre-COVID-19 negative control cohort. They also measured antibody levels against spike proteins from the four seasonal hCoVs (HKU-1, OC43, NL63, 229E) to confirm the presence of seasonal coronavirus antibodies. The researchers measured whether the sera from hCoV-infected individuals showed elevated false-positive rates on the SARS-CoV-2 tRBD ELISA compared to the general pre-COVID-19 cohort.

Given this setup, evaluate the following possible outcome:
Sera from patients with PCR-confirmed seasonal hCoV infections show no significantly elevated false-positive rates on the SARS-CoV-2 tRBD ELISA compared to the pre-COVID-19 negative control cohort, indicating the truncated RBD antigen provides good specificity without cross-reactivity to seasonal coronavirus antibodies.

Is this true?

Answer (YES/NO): YES